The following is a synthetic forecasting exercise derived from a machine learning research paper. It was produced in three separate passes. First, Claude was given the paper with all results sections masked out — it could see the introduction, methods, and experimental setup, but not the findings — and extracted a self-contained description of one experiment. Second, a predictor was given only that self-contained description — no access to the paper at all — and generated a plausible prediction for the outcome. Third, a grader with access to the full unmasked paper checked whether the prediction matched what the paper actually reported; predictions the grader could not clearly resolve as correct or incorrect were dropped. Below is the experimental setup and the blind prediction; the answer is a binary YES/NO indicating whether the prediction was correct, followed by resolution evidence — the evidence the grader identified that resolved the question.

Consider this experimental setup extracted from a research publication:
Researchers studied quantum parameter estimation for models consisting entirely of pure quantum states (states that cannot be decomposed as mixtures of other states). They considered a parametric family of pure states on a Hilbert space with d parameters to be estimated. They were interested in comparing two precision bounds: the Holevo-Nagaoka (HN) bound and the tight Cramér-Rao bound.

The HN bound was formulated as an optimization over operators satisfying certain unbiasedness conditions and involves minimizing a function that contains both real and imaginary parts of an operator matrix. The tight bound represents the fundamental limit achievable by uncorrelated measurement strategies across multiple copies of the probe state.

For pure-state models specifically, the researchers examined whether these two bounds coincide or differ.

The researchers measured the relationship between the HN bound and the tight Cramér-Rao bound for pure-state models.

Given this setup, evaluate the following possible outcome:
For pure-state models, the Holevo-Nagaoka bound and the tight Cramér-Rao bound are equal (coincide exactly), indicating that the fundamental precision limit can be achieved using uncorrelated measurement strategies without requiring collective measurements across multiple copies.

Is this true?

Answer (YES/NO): YES